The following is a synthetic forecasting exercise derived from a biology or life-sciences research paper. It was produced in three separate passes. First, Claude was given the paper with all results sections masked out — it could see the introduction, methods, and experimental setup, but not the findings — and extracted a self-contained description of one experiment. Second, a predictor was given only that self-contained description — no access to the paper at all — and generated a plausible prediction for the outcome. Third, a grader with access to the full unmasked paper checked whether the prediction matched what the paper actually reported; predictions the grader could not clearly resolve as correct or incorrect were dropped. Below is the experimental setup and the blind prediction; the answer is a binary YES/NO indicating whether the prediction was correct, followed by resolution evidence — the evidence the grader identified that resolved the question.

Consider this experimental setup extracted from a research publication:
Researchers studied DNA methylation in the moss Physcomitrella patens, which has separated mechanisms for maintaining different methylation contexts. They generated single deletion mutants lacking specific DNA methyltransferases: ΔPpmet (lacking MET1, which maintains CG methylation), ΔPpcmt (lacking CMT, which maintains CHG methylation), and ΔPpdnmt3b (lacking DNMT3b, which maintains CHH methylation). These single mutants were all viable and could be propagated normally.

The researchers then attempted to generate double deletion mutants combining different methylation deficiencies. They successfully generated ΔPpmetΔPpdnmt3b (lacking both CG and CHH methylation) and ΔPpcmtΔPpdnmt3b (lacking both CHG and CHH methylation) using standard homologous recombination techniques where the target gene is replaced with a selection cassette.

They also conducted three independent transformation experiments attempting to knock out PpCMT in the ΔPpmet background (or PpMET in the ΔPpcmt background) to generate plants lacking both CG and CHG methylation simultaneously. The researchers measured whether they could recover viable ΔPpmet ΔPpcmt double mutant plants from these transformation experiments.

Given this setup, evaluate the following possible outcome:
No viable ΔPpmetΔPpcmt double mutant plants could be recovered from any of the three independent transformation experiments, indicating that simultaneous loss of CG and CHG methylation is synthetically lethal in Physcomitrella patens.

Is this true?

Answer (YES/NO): YES